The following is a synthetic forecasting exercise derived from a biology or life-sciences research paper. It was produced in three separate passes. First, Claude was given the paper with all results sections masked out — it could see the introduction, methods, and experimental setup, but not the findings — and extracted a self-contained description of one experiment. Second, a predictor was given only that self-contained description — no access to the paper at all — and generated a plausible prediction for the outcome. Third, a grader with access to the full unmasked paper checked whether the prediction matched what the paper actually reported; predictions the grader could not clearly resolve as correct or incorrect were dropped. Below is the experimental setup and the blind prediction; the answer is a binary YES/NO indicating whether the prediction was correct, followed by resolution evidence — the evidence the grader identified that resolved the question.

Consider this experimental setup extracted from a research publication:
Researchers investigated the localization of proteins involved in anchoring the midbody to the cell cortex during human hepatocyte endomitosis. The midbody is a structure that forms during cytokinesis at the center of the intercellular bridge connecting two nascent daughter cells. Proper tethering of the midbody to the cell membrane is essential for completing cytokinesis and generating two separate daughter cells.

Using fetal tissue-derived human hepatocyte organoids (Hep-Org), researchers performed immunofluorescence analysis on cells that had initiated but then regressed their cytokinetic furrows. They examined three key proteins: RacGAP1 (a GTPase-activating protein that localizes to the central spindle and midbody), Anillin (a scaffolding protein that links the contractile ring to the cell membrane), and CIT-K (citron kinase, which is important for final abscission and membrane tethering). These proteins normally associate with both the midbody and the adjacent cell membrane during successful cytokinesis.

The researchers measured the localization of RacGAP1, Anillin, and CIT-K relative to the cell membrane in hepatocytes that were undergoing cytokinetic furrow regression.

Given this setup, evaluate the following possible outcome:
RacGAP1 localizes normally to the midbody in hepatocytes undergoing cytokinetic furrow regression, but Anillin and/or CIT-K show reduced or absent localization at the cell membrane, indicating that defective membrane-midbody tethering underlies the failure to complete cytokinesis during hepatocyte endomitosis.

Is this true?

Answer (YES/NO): NO